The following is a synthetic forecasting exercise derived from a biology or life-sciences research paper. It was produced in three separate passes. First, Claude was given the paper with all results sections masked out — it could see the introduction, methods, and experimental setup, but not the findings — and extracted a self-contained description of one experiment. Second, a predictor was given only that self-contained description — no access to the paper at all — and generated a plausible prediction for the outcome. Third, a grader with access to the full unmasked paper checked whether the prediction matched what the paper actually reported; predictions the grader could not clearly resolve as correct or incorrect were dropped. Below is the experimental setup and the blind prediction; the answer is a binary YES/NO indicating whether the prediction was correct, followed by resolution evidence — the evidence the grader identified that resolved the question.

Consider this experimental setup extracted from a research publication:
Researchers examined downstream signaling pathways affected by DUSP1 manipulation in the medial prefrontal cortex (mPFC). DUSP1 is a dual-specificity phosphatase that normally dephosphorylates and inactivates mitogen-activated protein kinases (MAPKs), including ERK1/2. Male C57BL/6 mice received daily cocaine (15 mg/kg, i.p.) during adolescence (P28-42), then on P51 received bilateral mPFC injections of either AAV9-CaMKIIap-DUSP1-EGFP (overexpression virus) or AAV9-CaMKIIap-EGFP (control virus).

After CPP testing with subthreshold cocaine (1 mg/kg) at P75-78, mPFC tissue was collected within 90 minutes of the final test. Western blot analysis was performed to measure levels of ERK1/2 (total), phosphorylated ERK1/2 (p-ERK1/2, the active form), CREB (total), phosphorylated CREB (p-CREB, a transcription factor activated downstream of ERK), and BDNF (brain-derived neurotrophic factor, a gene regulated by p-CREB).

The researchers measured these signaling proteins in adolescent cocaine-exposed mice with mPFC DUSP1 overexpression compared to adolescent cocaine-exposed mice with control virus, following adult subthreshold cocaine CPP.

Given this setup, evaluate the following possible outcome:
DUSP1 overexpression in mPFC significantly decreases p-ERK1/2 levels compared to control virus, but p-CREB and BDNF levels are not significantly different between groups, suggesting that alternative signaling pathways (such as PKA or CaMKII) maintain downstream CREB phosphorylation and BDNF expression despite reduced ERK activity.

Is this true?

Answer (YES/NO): NO